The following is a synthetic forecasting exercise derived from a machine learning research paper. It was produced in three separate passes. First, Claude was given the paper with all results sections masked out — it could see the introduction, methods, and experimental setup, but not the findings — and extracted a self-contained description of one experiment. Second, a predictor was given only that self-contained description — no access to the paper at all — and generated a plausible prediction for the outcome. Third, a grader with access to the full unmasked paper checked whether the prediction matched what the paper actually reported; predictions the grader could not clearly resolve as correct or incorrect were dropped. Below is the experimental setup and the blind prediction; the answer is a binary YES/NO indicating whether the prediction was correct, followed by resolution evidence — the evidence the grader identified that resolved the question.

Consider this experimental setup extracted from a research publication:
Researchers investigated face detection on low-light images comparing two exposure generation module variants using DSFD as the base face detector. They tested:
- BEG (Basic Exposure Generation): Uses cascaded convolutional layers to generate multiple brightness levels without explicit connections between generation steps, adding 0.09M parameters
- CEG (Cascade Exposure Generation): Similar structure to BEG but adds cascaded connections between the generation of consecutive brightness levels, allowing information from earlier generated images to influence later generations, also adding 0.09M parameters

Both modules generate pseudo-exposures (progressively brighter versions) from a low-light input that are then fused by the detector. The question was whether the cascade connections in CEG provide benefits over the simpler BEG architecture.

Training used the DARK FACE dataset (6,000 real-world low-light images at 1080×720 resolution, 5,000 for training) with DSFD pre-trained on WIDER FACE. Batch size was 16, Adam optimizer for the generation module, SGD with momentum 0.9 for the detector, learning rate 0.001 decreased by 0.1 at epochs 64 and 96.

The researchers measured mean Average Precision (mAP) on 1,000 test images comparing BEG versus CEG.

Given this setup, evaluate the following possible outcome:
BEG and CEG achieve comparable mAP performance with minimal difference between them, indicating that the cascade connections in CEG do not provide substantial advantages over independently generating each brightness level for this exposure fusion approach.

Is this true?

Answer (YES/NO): NO